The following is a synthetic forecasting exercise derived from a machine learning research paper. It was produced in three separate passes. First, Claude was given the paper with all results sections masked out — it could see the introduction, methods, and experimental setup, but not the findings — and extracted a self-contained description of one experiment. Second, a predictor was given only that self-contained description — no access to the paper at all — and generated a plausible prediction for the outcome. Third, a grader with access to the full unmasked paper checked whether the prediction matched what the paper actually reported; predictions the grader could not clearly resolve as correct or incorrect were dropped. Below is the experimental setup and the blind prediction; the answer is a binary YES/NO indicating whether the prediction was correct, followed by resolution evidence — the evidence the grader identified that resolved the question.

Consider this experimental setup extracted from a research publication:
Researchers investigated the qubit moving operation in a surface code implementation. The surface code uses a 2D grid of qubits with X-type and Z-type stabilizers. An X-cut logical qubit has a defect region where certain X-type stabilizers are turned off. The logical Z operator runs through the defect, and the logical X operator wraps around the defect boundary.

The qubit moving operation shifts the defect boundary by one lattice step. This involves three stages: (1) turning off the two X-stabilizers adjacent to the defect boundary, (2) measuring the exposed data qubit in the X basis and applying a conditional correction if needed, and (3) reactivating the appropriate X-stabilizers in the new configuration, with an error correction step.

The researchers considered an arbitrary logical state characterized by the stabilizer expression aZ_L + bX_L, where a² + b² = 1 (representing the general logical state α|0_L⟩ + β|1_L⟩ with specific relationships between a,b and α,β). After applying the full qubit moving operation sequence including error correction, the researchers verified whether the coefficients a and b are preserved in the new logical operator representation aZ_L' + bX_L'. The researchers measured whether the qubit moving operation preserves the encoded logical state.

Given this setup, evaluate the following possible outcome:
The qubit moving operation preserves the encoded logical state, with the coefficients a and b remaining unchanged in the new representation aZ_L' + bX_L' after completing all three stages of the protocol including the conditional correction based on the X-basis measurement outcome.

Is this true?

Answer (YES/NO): YES